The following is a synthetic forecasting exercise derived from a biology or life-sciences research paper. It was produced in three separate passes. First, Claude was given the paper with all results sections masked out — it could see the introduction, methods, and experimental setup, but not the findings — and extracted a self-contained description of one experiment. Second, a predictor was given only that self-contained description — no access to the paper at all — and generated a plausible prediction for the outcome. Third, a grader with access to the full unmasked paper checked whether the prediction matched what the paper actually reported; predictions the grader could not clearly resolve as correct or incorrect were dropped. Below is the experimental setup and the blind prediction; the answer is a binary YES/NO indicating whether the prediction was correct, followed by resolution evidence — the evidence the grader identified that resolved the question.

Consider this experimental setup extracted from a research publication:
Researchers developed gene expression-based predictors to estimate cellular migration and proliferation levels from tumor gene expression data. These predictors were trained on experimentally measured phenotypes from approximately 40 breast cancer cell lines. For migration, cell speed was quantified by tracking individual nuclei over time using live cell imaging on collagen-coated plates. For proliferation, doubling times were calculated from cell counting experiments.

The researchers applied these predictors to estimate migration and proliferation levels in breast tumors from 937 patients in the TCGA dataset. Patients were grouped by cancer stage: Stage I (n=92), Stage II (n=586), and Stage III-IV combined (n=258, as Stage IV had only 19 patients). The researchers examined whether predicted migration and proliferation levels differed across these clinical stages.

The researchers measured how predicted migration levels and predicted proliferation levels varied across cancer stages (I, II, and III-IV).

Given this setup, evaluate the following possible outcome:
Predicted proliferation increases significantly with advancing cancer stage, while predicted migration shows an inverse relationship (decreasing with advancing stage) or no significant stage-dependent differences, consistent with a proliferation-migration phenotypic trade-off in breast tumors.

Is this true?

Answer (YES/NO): NO